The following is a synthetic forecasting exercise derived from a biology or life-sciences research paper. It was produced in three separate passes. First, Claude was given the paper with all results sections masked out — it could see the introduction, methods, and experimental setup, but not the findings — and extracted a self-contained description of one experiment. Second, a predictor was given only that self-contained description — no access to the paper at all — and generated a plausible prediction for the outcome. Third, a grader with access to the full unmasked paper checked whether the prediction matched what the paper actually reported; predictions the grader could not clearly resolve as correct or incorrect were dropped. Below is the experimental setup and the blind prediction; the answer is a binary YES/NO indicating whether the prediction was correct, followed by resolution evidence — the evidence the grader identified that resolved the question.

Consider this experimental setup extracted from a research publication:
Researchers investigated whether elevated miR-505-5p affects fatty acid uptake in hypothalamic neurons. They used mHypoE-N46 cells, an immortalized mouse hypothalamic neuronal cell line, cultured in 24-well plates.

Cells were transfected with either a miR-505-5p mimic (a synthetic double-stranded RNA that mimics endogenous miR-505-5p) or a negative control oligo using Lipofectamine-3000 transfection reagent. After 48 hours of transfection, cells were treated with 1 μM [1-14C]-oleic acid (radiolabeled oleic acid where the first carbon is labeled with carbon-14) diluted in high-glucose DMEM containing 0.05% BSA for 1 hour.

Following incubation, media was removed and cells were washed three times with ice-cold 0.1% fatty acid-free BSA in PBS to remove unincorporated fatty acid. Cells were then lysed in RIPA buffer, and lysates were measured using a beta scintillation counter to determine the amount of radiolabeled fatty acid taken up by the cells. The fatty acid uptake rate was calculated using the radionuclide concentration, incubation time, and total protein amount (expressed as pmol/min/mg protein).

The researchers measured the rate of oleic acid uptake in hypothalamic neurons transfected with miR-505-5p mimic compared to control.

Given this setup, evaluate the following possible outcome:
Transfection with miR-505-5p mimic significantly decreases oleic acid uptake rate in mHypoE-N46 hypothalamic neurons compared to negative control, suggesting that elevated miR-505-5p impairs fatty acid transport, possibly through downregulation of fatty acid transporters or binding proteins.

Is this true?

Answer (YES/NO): YES